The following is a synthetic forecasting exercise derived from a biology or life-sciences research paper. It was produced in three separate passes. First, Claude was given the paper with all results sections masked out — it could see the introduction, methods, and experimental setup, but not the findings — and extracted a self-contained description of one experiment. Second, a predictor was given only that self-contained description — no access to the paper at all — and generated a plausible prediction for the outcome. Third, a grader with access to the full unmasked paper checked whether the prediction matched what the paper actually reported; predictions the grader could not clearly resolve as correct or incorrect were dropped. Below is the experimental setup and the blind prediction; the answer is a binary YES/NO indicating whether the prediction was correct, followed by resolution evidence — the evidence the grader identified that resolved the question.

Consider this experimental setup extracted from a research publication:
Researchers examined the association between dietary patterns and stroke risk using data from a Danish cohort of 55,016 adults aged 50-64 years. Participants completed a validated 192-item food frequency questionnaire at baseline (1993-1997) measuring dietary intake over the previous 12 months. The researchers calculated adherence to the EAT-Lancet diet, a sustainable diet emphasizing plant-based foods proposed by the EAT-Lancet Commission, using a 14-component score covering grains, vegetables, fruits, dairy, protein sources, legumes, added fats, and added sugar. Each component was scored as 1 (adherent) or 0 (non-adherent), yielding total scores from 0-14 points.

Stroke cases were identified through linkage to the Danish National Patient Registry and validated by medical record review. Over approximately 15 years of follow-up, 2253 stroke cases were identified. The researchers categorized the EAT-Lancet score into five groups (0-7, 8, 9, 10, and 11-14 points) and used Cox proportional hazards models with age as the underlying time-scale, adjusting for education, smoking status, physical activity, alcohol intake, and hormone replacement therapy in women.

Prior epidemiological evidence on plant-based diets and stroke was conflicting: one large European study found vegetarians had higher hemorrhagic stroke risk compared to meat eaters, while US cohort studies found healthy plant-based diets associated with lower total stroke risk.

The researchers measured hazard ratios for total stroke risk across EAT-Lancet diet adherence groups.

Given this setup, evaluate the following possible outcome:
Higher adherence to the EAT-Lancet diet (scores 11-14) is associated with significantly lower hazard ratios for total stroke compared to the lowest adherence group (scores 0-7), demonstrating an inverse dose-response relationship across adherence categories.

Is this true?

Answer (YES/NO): NO